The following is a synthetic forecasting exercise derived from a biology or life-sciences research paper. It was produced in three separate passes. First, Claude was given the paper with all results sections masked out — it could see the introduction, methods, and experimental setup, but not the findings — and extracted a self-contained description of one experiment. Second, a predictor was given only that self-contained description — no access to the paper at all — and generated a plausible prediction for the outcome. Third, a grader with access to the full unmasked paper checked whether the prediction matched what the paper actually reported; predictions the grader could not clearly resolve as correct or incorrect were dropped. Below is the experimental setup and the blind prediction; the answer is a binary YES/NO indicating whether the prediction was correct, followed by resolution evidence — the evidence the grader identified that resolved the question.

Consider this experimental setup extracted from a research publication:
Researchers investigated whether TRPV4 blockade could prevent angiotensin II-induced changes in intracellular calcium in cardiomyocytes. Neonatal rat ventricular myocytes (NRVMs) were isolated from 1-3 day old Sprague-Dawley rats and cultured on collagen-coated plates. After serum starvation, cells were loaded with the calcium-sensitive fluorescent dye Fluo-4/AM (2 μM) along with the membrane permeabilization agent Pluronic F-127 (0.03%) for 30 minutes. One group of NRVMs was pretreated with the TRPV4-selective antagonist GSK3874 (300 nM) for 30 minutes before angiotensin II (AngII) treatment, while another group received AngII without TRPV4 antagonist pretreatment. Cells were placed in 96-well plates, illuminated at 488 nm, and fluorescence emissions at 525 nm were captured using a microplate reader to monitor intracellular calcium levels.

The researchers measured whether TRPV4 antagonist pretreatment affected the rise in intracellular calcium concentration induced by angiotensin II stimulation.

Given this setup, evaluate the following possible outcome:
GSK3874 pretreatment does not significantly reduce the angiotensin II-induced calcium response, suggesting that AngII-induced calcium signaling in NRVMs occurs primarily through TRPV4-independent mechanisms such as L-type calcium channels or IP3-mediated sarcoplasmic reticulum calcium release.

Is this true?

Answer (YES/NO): NO